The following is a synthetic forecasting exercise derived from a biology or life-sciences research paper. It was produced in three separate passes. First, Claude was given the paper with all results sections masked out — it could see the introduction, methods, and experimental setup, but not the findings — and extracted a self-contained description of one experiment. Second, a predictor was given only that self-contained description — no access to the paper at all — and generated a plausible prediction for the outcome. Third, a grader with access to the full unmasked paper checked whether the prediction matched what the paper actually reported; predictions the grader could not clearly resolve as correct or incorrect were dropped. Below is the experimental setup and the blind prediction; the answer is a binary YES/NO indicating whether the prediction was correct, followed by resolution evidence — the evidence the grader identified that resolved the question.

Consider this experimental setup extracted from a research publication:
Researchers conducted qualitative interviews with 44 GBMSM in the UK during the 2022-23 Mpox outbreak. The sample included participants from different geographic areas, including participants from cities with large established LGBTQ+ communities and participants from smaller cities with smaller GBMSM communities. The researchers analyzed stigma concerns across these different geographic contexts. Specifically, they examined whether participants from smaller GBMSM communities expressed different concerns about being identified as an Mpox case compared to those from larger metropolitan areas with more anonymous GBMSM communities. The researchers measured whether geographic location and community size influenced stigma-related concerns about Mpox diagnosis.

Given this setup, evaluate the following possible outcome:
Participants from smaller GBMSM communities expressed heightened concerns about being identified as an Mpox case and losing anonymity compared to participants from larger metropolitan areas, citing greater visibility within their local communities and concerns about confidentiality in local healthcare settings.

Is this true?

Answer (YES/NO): NO